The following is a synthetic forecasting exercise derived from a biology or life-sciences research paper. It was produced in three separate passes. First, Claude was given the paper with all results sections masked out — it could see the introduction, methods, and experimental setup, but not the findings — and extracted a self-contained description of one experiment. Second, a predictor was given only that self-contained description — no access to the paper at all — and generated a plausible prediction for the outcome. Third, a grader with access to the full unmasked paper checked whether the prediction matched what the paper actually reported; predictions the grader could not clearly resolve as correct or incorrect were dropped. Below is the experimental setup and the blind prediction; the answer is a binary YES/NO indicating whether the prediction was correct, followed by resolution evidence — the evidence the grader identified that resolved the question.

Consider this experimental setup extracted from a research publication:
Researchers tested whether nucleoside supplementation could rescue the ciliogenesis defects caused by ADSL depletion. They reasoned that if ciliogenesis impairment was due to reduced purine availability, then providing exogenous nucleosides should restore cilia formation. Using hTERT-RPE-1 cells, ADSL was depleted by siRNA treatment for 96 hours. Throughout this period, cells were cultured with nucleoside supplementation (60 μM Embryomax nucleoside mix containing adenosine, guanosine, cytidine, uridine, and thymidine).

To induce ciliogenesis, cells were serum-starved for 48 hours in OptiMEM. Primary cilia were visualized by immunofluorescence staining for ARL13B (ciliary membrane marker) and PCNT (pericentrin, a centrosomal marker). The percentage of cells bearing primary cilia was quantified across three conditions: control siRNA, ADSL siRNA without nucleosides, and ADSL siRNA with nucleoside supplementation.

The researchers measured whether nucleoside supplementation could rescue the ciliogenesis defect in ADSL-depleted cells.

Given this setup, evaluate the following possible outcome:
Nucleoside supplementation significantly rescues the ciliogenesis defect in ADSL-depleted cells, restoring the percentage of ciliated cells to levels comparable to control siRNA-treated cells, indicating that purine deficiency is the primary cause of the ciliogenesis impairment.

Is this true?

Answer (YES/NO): NO